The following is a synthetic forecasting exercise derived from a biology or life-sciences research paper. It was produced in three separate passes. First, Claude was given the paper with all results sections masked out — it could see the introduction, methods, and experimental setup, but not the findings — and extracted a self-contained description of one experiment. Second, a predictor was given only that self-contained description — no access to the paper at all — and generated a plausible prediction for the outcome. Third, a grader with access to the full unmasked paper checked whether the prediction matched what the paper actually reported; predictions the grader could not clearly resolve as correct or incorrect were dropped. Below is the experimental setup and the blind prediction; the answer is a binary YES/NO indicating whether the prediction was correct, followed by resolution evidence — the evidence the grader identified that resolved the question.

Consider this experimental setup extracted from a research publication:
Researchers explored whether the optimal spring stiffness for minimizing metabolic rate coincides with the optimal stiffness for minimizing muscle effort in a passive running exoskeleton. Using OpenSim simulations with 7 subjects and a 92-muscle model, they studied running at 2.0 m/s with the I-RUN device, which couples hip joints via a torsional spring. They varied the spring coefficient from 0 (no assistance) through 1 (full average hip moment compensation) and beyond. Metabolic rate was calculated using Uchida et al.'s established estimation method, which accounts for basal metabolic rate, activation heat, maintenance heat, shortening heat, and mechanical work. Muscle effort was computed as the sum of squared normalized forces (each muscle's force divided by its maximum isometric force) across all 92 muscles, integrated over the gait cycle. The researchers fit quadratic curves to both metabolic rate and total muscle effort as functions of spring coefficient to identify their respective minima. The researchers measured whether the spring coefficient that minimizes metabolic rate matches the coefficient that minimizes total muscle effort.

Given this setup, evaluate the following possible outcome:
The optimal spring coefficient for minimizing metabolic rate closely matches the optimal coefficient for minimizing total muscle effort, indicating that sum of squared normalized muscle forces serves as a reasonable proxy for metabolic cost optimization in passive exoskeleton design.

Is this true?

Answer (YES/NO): NO